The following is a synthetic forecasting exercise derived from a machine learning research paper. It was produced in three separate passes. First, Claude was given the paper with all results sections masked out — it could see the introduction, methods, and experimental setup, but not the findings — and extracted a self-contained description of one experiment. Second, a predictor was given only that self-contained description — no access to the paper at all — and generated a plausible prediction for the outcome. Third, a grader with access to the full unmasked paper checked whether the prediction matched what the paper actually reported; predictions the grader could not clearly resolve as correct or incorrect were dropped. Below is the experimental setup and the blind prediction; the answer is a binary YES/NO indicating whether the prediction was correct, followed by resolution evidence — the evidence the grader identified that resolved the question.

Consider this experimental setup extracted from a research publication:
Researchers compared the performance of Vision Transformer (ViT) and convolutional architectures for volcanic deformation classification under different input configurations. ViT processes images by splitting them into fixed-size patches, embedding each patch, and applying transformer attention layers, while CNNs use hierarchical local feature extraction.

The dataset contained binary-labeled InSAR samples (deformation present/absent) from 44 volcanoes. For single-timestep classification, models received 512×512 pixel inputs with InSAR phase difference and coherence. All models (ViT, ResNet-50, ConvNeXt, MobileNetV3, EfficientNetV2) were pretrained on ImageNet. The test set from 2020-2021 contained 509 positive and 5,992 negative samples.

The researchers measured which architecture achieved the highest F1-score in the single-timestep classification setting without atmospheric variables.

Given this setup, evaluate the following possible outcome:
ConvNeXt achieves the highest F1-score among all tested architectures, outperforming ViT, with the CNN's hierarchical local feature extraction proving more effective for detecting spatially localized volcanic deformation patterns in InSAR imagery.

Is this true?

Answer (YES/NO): YES